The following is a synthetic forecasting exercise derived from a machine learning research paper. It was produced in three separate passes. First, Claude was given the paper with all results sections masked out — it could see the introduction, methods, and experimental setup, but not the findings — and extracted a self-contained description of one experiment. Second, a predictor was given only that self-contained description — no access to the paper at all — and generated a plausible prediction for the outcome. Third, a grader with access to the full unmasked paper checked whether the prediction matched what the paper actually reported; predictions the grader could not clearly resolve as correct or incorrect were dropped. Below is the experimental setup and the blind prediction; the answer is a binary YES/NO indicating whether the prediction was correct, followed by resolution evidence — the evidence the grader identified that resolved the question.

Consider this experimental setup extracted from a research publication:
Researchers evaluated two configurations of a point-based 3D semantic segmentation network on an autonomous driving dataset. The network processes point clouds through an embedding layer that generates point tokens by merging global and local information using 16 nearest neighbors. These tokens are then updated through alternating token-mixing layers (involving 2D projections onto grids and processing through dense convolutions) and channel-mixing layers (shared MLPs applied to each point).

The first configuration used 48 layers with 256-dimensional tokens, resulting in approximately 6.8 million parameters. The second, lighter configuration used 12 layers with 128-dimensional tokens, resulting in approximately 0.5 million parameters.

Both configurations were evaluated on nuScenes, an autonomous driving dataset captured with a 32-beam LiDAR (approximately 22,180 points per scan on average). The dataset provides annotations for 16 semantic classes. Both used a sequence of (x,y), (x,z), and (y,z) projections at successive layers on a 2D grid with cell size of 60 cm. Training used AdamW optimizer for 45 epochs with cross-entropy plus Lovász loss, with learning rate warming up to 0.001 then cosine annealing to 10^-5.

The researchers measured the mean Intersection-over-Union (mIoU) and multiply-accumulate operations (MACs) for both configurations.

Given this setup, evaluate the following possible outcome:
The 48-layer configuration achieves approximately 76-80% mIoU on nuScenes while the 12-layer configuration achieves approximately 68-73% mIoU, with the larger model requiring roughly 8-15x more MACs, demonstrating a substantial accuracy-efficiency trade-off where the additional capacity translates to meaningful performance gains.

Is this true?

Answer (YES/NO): NO